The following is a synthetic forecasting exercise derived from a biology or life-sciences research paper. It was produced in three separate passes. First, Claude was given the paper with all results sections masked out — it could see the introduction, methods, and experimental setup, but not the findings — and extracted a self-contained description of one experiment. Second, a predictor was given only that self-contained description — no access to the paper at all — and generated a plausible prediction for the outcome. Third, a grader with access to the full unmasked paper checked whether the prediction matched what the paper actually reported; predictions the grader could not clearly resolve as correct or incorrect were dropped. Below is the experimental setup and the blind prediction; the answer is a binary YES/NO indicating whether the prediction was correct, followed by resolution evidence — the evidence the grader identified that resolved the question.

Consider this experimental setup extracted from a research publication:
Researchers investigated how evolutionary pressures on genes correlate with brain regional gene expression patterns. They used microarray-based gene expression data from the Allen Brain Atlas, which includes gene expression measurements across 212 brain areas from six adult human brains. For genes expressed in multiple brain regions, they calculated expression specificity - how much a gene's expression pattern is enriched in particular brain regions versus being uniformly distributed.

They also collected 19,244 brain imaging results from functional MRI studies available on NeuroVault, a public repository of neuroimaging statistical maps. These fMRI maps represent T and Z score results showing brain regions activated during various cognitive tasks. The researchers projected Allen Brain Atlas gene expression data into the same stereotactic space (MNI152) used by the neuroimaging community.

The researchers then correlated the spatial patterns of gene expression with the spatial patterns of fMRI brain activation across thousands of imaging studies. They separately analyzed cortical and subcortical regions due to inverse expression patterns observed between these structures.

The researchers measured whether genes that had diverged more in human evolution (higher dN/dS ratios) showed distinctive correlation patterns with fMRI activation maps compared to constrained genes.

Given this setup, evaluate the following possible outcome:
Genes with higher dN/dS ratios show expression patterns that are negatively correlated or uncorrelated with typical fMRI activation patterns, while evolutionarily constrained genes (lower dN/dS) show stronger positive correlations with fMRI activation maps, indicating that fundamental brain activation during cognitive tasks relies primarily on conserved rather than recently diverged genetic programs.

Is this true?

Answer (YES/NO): NO